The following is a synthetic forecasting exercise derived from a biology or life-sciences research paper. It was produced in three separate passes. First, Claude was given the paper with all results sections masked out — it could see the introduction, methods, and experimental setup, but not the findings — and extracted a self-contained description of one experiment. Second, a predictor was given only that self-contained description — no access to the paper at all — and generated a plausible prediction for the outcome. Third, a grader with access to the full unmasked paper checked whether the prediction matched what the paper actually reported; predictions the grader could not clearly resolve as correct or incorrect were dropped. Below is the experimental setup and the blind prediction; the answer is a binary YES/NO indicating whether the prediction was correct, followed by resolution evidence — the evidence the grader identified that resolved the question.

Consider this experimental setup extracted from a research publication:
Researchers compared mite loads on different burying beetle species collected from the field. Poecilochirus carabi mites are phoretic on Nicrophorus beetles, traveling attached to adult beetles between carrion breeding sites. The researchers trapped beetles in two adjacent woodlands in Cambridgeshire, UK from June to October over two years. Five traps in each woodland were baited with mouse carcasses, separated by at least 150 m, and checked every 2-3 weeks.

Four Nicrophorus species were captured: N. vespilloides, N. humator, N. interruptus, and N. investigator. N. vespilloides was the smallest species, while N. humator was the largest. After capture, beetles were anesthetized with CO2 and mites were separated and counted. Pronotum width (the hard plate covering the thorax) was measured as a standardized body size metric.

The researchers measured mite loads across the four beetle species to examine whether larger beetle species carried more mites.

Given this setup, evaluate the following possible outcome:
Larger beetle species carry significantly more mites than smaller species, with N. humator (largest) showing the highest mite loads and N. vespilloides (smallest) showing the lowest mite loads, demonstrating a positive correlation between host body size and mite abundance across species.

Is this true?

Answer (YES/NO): NO